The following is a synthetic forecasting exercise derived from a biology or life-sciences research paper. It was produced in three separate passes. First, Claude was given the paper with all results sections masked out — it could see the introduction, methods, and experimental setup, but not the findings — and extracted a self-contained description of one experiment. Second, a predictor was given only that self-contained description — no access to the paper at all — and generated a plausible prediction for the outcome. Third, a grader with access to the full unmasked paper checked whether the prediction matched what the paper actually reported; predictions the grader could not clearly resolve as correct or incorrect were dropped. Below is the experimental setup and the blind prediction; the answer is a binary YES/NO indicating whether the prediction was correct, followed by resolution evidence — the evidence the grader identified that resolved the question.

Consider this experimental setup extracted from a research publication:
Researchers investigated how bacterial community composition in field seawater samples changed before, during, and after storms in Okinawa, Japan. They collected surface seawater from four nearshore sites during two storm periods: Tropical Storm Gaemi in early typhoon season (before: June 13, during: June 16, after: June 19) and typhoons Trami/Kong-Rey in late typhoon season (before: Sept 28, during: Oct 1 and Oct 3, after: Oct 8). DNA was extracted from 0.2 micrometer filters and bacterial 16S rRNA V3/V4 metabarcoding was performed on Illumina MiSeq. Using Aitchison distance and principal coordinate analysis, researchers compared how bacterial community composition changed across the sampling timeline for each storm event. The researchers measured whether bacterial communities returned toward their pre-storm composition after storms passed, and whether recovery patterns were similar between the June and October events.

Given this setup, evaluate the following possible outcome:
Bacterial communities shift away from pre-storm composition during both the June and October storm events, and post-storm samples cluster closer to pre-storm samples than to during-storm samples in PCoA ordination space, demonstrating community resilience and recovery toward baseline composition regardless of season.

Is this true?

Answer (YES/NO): YES